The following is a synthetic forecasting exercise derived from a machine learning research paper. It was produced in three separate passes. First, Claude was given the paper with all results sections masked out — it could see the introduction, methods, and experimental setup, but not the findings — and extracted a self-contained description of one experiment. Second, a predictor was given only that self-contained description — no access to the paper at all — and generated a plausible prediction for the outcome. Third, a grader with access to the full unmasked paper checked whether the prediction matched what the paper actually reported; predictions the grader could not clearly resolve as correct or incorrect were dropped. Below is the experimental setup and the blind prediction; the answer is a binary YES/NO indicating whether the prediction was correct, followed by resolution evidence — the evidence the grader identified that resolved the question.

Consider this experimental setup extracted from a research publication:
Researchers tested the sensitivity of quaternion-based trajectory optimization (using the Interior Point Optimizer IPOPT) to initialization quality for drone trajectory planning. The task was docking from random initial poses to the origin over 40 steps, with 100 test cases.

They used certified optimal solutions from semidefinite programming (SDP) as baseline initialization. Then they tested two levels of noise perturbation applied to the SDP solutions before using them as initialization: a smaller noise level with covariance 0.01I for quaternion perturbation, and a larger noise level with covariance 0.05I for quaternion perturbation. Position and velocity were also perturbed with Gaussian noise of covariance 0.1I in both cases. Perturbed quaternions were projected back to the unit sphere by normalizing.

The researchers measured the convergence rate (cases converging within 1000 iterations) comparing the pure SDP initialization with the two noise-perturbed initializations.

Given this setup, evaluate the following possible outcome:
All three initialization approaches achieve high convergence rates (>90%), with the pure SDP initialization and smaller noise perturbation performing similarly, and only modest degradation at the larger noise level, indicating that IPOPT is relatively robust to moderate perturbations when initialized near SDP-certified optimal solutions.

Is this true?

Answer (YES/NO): NO